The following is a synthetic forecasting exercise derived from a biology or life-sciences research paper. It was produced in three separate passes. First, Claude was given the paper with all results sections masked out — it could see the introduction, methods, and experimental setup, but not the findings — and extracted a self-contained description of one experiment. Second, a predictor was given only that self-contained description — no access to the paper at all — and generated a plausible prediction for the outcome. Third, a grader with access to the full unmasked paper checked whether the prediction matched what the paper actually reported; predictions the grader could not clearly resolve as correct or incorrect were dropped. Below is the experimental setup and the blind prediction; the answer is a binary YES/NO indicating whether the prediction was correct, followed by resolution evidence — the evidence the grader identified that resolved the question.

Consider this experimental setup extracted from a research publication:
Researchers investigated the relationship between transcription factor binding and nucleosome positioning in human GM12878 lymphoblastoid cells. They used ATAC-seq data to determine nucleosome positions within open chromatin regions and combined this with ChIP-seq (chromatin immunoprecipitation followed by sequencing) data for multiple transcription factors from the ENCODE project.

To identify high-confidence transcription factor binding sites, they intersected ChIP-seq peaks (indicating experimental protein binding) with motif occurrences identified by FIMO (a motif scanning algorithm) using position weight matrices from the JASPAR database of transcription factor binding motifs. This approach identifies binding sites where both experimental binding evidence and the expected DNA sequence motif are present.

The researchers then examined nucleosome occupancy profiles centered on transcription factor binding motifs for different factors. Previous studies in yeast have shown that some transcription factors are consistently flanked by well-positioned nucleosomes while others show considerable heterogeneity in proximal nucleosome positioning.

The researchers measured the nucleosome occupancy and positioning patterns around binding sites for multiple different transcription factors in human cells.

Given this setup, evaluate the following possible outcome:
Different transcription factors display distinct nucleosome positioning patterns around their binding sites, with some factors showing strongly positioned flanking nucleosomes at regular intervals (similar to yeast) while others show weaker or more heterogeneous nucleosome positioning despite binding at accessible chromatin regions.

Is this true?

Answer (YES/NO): YES